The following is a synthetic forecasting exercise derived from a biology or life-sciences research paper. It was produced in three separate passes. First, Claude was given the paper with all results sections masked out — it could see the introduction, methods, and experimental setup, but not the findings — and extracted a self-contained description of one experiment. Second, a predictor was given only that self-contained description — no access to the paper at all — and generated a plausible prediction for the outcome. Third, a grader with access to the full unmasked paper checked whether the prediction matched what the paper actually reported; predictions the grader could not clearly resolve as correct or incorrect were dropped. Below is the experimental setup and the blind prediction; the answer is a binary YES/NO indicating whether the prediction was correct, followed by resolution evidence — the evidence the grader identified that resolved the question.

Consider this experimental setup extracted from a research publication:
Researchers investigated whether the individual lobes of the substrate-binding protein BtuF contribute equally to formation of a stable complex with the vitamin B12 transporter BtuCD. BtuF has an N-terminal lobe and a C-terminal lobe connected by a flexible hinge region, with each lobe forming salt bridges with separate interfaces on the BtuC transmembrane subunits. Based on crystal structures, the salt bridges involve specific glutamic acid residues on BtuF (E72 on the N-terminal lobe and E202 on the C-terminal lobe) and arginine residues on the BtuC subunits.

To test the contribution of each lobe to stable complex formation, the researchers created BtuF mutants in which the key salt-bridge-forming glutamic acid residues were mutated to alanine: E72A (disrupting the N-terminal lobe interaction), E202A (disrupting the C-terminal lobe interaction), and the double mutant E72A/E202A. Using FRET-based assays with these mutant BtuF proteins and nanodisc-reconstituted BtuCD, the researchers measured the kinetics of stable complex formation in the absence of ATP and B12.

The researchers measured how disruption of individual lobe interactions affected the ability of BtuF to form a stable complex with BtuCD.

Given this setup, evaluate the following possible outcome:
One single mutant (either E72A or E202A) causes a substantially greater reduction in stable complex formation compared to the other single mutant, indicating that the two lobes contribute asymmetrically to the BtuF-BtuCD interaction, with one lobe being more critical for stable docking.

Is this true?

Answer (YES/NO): YES